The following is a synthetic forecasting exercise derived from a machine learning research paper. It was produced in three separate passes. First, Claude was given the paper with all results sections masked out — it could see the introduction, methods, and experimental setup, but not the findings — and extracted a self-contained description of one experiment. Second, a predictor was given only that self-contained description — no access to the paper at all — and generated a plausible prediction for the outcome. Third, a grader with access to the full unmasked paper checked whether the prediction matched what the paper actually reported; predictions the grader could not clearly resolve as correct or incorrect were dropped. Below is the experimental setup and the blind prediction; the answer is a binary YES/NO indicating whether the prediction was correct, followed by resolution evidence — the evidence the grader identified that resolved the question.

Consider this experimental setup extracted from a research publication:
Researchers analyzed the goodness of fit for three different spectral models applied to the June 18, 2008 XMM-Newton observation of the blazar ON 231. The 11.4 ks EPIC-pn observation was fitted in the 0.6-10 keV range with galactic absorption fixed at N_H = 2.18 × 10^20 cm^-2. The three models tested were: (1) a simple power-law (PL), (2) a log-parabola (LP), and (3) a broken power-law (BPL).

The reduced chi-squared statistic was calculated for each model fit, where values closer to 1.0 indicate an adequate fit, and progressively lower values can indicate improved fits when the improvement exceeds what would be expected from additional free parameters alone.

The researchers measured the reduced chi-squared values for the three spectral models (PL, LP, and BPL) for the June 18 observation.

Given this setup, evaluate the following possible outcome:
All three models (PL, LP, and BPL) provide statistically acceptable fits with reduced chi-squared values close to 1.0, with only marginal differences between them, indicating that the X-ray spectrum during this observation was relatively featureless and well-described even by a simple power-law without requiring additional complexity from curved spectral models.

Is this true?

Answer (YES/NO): NO